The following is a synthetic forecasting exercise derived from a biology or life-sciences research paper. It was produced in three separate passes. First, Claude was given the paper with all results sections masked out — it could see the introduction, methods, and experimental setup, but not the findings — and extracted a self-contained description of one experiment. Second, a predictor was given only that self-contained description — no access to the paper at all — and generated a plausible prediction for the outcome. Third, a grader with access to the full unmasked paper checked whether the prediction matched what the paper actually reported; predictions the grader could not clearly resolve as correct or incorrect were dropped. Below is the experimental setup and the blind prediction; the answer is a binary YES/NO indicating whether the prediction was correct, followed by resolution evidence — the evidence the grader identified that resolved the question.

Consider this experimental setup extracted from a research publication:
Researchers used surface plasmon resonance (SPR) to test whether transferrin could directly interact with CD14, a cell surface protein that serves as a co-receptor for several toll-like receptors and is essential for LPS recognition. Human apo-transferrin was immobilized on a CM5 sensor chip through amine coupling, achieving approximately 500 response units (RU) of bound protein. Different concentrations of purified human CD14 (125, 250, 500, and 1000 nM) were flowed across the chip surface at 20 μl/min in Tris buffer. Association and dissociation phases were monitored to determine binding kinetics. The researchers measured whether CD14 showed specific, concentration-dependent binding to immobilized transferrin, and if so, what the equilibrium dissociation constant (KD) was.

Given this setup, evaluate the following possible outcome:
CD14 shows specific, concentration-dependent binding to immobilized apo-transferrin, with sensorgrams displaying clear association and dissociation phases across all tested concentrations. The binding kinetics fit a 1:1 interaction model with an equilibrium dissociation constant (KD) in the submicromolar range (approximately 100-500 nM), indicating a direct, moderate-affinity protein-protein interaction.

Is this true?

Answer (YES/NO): NO